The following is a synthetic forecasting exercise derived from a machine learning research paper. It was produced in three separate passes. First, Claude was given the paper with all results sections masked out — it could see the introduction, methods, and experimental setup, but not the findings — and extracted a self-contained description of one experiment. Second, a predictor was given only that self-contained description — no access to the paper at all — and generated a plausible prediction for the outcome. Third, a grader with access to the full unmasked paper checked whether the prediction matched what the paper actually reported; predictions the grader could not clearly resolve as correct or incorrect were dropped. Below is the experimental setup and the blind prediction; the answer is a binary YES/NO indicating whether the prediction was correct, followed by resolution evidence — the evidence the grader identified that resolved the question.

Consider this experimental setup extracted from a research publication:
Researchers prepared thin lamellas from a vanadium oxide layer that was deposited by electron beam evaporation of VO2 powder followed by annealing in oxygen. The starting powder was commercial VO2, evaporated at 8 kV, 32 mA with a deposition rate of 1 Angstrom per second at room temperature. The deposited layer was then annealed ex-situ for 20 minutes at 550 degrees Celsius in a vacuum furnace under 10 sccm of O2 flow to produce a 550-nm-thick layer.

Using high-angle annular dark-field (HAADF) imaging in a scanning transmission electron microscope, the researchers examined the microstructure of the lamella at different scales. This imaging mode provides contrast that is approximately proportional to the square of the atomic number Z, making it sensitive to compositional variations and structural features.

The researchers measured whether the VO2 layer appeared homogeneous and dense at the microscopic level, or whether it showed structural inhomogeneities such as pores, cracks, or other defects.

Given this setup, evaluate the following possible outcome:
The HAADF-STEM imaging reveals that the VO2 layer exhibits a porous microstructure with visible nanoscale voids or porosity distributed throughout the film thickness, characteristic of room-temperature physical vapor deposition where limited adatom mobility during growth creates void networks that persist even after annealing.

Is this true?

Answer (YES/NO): YES